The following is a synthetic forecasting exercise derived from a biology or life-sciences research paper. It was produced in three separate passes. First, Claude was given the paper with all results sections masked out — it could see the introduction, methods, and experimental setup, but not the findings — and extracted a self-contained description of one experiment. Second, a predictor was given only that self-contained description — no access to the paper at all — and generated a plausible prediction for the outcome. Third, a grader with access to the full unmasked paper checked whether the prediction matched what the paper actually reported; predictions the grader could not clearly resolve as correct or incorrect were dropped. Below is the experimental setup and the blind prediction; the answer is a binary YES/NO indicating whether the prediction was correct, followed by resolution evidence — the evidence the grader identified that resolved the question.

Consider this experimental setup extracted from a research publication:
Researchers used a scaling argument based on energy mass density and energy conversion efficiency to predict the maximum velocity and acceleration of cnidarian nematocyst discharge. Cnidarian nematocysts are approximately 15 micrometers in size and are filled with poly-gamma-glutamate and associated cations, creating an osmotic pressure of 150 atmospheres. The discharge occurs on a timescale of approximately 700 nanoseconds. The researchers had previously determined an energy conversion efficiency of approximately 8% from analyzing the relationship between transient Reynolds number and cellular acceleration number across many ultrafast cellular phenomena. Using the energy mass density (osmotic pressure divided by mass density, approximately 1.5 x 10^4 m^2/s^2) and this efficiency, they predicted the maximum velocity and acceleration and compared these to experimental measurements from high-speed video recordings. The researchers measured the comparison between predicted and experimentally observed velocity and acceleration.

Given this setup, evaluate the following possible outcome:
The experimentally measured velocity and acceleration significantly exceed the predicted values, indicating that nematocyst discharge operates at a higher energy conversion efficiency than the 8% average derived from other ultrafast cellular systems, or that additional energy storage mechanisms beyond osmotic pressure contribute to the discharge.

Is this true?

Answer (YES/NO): NO